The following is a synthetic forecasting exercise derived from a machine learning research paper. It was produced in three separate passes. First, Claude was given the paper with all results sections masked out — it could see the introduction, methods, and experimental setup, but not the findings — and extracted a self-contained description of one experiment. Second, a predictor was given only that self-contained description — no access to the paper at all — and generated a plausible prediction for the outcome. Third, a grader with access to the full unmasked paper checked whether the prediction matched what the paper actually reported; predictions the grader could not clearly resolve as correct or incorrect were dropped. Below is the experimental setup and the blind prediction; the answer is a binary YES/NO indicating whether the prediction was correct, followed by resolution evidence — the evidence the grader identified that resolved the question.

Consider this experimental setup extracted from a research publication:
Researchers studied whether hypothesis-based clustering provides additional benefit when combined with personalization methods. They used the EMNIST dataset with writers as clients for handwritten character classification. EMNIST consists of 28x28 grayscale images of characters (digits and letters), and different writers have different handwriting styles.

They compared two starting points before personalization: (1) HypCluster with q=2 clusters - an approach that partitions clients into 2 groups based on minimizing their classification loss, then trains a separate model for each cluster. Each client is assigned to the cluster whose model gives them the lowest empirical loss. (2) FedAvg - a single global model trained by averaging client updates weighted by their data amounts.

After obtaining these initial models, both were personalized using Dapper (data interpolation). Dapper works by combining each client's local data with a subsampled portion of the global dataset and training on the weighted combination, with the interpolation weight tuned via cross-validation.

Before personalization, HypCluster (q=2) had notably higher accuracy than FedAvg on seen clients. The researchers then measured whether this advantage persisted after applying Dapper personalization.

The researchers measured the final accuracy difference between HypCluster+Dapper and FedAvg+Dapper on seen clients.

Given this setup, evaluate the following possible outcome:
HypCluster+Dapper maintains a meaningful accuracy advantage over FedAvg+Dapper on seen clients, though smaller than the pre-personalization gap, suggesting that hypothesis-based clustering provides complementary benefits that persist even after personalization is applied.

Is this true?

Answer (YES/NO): NO